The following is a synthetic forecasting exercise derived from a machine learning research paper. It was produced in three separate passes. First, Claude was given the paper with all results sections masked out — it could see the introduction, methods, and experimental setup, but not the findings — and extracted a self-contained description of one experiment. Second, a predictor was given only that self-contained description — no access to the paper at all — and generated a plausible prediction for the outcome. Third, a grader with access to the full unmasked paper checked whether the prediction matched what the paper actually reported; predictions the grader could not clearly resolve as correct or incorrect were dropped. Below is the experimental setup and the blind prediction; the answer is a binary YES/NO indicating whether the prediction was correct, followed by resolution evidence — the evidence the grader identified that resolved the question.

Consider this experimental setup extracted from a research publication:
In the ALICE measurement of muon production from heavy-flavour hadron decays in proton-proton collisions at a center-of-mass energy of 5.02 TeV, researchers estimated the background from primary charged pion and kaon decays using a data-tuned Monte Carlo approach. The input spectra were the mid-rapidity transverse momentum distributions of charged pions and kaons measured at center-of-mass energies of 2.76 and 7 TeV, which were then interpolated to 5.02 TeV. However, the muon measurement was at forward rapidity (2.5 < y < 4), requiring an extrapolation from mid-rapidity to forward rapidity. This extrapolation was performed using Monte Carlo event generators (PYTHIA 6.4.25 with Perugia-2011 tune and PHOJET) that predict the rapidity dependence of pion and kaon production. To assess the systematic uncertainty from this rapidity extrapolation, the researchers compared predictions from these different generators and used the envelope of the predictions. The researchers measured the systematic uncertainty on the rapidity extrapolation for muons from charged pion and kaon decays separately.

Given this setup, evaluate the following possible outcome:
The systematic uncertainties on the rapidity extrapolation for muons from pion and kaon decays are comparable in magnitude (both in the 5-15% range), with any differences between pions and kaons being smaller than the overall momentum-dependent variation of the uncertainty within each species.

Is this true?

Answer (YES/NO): YES